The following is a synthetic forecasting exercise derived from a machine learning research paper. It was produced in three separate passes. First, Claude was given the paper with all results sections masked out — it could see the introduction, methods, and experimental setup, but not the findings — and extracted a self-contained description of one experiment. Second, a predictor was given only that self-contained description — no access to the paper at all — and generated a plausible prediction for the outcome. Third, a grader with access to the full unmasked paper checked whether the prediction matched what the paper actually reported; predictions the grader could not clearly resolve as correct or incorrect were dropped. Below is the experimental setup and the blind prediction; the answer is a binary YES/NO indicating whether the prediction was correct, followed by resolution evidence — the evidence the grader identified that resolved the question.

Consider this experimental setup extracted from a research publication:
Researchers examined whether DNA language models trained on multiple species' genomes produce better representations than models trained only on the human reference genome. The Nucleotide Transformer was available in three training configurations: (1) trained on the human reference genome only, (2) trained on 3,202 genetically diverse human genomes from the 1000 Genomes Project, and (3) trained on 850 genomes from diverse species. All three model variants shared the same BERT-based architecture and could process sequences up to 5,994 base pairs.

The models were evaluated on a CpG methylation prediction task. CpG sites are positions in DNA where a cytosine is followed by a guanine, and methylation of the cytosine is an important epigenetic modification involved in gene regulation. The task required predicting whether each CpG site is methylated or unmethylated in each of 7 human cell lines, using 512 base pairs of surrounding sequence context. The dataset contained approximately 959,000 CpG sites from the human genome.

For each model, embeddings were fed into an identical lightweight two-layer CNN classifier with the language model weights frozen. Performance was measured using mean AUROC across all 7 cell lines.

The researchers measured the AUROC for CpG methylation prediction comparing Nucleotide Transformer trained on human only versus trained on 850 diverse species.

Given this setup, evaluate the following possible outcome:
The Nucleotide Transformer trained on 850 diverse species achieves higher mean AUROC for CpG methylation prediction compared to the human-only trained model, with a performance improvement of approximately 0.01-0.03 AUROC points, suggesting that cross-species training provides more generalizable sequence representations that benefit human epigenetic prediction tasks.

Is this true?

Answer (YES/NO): NO